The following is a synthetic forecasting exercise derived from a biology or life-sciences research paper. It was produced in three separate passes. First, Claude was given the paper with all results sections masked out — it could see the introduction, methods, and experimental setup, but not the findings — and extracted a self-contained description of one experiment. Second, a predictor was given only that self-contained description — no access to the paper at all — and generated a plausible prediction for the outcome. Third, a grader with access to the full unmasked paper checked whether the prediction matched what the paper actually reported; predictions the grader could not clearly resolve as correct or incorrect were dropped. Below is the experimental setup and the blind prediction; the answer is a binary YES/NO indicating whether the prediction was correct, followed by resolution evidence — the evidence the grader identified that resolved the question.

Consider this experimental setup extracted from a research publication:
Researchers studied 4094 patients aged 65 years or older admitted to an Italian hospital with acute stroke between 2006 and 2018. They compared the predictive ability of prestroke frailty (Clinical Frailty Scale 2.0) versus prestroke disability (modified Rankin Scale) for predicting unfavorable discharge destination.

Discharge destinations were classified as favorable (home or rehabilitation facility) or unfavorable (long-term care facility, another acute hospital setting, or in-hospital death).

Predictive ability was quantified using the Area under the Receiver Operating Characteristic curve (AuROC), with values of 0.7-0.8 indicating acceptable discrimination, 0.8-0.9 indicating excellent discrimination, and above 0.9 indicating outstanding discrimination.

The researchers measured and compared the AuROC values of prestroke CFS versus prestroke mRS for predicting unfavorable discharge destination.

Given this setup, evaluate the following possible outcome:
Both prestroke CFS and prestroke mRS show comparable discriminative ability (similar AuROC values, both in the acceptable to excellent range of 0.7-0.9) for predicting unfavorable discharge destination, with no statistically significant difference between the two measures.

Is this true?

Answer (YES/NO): NO